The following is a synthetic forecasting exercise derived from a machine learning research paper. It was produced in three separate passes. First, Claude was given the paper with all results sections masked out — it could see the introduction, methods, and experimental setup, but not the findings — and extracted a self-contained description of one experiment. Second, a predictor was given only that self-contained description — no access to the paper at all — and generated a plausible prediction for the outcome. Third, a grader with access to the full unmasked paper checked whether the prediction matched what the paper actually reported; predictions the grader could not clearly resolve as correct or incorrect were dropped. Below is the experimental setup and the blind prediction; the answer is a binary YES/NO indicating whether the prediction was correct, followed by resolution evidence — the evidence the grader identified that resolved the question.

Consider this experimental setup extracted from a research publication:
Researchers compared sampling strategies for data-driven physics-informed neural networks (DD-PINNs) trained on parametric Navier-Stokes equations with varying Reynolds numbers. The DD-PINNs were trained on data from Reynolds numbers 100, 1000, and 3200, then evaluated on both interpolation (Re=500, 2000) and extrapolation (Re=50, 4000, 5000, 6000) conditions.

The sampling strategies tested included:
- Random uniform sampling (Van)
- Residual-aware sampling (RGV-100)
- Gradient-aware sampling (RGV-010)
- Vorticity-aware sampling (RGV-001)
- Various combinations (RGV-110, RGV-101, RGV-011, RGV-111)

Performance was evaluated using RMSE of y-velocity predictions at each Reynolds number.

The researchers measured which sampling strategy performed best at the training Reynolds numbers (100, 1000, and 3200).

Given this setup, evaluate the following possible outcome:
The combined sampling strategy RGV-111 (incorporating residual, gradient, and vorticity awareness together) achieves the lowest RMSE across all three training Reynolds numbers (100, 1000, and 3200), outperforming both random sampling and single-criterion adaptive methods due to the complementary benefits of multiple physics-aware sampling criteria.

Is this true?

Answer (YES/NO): NO